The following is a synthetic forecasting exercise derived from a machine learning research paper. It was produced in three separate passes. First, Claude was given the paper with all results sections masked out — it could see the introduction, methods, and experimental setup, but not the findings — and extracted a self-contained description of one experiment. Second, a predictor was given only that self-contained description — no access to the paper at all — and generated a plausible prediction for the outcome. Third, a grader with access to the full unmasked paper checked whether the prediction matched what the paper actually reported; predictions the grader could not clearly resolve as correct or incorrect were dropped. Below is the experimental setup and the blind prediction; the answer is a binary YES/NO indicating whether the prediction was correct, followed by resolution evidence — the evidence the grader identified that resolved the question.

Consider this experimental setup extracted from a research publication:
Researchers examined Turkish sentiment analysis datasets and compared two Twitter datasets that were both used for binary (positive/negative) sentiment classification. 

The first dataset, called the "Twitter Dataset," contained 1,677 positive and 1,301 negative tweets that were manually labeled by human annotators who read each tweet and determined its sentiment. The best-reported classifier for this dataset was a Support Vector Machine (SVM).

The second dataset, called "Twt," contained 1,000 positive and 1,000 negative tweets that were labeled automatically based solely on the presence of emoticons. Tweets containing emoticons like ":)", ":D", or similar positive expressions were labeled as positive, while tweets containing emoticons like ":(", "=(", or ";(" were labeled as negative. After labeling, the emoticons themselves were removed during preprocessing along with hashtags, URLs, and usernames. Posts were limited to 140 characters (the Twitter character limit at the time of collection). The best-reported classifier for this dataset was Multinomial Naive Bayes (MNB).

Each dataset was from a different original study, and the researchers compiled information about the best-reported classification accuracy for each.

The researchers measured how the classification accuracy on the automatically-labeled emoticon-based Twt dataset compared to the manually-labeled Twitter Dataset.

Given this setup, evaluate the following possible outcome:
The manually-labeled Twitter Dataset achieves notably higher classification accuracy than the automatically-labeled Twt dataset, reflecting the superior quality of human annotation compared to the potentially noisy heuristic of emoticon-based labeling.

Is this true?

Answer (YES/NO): YES